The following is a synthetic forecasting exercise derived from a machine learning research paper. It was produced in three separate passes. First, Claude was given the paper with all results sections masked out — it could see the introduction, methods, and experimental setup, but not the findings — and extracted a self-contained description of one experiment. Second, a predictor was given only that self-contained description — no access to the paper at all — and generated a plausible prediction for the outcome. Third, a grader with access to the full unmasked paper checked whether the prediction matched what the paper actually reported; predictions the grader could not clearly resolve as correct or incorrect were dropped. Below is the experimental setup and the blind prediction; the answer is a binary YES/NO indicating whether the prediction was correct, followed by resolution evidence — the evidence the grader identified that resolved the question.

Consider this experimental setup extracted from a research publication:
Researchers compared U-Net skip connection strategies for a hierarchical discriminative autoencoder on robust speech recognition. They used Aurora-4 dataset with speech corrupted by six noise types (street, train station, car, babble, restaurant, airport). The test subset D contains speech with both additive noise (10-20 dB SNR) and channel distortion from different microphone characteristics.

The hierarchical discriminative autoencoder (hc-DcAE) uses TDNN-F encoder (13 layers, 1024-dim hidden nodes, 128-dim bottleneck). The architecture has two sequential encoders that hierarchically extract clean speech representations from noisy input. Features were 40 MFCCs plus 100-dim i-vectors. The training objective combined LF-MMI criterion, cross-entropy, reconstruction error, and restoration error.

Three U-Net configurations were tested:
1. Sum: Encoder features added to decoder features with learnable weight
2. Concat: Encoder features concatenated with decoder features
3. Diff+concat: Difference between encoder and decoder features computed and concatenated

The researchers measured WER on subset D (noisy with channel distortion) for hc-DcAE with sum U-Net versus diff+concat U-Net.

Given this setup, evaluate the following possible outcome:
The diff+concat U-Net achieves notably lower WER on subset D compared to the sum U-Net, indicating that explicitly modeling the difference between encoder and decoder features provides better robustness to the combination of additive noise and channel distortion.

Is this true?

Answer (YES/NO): NO